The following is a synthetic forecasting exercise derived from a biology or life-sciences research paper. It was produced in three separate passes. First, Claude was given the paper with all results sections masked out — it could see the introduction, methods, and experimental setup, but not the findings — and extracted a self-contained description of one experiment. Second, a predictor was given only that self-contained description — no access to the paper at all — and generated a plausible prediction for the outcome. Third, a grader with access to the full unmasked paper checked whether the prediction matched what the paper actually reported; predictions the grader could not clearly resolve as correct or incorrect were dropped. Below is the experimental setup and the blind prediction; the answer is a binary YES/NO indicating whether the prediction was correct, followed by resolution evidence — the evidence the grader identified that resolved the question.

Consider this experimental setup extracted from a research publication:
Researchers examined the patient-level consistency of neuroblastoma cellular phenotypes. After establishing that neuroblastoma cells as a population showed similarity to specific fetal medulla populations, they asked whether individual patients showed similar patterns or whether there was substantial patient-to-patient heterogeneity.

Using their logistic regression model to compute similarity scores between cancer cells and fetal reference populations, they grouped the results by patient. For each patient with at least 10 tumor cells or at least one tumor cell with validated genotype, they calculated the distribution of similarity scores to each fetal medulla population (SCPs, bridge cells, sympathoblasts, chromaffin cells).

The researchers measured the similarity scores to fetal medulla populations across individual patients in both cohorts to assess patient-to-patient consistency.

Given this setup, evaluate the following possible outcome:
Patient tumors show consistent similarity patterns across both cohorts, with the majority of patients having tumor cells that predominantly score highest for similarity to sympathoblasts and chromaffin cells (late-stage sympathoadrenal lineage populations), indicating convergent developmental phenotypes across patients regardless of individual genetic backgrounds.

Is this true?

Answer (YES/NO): NO